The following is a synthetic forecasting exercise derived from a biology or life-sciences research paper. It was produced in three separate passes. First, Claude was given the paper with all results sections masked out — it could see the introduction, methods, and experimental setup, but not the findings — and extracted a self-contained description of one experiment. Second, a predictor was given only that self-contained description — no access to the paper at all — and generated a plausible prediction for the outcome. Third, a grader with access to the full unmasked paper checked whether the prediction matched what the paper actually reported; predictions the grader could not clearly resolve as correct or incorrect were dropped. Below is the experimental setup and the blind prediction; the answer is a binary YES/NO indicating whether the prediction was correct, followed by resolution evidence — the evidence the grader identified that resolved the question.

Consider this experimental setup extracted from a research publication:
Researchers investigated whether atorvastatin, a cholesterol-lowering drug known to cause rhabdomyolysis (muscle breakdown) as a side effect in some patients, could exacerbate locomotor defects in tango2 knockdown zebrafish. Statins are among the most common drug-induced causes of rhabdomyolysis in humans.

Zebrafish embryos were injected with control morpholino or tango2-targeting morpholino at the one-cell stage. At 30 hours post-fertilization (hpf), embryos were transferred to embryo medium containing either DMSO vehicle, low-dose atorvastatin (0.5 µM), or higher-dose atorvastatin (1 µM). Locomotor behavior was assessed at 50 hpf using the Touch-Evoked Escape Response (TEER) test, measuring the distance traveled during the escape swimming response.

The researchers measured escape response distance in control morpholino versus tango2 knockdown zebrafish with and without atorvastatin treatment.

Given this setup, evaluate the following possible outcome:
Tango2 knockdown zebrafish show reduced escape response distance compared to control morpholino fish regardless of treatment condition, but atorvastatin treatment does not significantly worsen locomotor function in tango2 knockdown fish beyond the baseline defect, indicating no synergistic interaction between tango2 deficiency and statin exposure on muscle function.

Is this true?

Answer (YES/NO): NO